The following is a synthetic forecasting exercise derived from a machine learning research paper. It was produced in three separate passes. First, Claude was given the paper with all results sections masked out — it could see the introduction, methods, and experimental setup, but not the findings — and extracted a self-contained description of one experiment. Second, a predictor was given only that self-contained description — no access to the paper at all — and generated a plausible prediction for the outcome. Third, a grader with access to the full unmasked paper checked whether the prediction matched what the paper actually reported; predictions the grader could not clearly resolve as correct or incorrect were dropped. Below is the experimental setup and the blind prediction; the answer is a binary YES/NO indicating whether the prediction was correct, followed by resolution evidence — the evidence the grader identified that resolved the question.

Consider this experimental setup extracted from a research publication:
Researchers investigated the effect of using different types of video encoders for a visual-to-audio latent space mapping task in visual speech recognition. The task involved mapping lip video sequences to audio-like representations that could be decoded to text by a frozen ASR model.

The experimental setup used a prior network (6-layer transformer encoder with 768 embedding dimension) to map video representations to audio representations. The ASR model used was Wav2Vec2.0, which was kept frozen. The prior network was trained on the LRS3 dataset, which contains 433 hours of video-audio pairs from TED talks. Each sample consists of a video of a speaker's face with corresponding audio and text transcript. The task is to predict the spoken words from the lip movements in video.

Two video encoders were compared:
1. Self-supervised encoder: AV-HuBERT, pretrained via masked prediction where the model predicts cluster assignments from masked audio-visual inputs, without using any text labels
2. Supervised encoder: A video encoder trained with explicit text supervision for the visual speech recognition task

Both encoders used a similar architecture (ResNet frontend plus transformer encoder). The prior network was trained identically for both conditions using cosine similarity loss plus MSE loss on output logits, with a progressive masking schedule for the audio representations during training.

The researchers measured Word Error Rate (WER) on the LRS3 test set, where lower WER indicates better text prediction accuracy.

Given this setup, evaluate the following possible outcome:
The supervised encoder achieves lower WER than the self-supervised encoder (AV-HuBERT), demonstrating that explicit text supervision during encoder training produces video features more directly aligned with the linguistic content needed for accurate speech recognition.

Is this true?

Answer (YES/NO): NO